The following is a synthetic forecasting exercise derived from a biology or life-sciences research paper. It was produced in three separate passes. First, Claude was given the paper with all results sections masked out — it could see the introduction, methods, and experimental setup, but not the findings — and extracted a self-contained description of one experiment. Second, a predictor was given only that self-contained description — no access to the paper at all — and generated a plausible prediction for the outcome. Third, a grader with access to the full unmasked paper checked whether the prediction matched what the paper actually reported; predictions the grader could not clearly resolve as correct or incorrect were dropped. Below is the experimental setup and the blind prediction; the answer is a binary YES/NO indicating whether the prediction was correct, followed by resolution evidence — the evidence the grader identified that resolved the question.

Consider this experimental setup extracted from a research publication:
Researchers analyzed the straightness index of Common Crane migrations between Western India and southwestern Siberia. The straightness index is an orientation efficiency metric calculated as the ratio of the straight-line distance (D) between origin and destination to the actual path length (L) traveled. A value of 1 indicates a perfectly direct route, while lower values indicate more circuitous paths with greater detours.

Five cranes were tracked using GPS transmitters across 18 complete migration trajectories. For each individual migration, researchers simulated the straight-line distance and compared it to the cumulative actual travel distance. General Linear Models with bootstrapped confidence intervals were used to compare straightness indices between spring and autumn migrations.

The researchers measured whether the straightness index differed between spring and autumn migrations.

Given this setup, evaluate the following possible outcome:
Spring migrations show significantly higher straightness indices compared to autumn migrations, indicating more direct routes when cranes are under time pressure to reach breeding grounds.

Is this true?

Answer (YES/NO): NO